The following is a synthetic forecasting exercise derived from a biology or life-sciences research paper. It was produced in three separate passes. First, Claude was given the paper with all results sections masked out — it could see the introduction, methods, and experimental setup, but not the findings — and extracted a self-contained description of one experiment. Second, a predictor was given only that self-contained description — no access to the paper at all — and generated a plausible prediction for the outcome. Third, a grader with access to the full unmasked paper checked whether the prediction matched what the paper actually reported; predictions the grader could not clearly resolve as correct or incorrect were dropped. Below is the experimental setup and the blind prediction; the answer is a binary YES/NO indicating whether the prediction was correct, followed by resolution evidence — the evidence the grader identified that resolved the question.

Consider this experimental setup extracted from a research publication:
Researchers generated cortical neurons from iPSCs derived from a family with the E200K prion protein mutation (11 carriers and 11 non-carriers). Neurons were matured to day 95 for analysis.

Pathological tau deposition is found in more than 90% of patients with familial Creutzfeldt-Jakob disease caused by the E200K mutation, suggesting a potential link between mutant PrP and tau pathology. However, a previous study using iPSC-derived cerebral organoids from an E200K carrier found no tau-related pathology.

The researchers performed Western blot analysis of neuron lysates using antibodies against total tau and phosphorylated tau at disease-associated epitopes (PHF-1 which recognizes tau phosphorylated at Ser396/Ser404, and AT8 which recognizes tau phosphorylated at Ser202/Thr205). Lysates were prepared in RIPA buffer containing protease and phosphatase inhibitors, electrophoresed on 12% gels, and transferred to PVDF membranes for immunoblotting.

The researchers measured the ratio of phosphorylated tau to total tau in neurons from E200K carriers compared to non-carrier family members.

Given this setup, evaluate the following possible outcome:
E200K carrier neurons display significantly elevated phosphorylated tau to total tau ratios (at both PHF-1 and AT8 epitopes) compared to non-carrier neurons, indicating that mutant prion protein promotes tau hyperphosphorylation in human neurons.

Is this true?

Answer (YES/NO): NO